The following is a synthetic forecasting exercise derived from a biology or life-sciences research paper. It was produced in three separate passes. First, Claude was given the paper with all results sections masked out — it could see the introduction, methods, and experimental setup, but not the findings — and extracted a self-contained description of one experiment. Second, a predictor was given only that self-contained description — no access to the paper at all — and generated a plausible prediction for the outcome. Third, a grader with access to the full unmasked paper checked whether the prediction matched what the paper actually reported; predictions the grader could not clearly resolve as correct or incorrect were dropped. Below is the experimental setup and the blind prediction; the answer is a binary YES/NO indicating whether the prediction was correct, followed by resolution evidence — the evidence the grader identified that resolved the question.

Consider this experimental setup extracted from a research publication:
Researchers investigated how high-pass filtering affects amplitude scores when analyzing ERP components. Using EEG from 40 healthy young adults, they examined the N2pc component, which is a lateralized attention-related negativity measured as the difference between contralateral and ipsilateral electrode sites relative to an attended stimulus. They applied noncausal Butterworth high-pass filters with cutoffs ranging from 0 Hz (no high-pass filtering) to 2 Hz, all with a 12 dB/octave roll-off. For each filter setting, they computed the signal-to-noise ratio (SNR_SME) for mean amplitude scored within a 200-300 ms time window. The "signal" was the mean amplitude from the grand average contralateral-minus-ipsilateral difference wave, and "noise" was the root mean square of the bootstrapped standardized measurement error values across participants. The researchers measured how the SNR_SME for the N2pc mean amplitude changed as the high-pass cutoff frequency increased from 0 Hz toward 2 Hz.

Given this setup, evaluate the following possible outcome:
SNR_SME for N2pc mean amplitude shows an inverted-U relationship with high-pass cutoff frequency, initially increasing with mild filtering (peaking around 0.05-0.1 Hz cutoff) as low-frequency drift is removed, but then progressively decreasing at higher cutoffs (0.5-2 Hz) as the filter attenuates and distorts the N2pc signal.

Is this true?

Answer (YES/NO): NO